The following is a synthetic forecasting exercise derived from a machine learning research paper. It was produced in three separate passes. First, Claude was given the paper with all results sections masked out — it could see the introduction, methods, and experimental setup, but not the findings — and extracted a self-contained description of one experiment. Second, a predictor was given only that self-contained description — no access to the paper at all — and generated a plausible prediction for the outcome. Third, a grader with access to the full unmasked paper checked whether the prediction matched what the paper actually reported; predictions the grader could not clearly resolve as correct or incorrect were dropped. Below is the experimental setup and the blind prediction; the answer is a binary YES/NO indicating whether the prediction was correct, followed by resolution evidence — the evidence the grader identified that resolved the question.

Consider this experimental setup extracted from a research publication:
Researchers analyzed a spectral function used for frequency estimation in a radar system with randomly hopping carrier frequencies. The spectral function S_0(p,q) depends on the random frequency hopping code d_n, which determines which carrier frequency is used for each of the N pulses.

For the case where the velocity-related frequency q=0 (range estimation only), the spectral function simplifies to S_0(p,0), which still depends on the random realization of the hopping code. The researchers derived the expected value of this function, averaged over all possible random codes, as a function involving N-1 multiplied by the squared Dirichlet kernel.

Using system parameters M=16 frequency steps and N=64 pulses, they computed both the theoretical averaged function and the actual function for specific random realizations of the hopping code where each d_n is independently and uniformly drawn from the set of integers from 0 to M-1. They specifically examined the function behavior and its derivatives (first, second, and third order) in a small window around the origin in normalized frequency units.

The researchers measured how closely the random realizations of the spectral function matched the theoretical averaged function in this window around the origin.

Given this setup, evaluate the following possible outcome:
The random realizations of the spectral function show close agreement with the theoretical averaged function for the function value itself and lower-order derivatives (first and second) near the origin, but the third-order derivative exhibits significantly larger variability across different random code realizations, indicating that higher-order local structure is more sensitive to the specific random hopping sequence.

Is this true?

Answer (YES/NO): NO